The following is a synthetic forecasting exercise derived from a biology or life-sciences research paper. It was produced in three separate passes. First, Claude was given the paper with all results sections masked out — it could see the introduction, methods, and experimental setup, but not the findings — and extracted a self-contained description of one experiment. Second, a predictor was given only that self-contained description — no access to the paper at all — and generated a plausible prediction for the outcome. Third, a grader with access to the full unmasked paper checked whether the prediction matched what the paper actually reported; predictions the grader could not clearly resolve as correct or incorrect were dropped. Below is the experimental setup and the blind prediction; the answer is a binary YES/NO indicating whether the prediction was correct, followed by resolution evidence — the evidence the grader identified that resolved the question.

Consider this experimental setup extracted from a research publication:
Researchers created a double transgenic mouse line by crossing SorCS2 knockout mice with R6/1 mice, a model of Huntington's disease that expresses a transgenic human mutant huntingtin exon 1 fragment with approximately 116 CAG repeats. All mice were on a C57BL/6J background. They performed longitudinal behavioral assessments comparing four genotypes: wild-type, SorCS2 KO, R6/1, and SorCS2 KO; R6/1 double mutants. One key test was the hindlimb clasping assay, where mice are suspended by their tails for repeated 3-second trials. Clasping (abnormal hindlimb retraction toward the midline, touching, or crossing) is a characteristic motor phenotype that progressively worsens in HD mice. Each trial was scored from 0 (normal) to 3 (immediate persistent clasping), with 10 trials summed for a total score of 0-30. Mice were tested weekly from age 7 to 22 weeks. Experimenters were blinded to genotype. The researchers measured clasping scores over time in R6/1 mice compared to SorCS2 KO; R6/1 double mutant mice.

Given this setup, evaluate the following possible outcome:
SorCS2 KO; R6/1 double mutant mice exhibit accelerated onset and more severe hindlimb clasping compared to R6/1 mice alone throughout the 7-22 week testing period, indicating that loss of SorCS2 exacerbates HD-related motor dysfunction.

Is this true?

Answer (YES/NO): YES